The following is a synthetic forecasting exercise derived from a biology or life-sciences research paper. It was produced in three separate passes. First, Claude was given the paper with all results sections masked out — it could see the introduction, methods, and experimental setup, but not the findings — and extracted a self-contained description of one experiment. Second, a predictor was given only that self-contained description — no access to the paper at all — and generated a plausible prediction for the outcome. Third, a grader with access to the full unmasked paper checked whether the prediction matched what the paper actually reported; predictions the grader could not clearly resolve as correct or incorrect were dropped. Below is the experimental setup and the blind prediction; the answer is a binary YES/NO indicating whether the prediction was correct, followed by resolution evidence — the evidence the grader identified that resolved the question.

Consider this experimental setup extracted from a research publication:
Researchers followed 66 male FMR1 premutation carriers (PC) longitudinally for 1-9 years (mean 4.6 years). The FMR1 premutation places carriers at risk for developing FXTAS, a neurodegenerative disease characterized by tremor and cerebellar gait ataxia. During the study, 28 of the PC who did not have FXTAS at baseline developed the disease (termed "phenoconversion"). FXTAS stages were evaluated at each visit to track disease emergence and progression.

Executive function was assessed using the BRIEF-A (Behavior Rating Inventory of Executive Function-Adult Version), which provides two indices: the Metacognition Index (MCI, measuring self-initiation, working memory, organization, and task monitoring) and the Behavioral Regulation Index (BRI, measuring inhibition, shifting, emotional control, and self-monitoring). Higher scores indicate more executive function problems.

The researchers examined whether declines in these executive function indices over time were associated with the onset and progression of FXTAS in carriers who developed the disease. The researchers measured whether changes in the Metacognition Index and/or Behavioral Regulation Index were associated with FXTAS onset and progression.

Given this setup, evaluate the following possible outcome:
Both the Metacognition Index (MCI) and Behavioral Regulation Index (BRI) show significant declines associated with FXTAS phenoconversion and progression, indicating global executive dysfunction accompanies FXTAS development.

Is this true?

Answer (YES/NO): YES